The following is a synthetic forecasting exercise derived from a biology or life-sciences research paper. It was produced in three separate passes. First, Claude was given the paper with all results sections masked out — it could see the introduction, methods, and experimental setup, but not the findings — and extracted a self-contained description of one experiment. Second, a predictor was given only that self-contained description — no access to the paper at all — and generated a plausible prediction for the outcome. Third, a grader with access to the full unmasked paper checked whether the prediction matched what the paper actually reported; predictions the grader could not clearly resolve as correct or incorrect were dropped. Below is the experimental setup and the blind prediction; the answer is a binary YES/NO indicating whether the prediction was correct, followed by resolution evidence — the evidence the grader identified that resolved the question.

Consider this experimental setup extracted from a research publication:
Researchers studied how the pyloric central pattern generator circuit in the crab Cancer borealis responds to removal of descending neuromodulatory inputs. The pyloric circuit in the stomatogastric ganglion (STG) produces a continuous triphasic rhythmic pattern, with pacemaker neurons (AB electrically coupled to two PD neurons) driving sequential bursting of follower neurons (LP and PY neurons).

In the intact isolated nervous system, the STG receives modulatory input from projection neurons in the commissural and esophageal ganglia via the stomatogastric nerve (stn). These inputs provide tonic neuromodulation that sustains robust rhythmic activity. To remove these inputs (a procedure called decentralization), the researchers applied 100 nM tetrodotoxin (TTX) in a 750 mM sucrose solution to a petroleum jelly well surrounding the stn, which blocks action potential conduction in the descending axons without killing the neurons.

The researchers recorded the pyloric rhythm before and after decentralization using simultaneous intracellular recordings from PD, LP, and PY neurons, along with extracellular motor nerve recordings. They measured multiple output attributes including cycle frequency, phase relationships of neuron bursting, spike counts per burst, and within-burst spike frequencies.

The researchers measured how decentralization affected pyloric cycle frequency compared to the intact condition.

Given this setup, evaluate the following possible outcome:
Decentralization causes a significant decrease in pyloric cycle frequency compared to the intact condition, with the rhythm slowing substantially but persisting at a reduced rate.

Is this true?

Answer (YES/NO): YES